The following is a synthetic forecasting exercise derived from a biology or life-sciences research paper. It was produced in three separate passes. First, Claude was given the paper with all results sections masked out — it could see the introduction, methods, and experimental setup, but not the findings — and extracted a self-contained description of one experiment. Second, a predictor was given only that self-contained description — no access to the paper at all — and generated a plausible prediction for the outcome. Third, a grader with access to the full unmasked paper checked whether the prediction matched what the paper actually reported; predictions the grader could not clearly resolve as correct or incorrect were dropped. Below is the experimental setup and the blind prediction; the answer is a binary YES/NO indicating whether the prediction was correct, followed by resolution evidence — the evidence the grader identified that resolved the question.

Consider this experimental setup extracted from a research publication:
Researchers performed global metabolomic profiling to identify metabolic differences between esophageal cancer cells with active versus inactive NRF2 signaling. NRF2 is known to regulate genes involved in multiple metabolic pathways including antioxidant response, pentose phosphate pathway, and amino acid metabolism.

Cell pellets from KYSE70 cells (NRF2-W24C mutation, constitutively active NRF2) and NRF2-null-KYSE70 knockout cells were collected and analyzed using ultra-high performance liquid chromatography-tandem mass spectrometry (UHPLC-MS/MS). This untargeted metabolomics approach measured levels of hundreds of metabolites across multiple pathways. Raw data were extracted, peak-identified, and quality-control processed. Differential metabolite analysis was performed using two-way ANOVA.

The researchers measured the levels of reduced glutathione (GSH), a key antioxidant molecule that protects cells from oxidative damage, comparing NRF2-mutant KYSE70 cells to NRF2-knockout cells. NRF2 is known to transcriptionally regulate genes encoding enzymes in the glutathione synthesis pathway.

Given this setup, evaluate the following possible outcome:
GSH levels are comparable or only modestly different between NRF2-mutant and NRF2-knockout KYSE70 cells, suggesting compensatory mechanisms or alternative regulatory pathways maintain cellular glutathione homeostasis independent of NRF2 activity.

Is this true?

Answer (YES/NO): NO